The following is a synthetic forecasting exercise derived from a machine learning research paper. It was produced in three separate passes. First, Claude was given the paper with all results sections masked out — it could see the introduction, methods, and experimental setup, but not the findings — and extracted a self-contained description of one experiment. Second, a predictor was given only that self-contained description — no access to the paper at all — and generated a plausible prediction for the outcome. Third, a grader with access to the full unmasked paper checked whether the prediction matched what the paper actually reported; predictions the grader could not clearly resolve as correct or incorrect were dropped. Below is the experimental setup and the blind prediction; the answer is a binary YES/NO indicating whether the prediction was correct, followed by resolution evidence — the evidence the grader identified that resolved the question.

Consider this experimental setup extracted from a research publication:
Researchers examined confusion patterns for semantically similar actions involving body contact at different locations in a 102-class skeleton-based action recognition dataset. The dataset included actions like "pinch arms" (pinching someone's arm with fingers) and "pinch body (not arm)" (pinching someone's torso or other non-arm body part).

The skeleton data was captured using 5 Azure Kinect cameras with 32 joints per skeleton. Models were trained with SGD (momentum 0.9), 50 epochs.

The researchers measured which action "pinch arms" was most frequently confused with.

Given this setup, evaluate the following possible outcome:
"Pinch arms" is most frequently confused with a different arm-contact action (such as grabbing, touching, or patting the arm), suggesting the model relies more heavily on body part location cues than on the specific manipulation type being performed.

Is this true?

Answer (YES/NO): NO